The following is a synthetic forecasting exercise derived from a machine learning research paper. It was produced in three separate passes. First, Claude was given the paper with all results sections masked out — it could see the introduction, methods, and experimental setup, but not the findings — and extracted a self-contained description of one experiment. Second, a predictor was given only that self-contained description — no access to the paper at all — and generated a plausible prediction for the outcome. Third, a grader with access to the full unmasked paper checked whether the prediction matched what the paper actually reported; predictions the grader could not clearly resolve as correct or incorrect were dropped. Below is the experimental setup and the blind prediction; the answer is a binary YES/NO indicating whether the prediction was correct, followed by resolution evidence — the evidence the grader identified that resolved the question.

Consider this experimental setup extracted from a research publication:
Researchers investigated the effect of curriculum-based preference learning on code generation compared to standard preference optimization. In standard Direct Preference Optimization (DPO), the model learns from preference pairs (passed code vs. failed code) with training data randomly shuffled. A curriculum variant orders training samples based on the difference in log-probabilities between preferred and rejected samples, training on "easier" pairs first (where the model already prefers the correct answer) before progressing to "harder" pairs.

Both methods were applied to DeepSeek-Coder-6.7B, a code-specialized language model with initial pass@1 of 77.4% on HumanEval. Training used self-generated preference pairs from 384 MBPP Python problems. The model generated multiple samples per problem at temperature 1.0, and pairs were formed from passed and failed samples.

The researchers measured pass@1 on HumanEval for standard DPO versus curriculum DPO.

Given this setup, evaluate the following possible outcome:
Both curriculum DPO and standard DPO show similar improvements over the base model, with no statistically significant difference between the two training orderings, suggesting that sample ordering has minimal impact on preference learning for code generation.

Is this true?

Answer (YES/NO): NO